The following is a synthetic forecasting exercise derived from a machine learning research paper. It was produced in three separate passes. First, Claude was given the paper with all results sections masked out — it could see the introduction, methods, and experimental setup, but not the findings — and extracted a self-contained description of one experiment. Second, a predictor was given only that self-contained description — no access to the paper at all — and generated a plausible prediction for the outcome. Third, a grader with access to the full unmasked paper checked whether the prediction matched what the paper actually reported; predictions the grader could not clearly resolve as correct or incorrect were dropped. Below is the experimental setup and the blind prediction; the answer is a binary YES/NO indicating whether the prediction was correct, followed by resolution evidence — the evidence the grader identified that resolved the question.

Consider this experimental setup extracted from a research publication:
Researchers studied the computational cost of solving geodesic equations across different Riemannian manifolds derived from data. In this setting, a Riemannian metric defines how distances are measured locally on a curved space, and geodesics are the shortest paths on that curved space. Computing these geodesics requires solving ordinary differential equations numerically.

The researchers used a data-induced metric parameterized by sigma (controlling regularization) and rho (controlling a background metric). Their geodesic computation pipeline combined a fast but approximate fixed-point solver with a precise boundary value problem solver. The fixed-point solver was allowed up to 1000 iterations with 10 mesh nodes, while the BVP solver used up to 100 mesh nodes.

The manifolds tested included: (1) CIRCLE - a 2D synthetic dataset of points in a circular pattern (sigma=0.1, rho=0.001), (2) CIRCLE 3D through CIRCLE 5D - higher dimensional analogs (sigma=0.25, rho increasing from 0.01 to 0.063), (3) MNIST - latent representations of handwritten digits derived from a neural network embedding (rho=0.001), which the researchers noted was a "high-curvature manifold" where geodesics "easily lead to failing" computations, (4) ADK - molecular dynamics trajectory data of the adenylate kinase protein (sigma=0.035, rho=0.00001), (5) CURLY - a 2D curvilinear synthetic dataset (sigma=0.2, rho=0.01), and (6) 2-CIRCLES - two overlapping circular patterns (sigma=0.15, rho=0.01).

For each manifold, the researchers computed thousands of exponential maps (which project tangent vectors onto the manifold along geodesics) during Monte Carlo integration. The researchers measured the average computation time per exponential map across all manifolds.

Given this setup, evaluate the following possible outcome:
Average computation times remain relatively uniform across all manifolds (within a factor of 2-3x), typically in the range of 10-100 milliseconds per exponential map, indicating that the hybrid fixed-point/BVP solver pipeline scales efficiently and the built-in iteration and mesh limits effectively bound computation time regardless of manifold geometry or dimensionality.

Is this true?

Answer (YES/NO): NO